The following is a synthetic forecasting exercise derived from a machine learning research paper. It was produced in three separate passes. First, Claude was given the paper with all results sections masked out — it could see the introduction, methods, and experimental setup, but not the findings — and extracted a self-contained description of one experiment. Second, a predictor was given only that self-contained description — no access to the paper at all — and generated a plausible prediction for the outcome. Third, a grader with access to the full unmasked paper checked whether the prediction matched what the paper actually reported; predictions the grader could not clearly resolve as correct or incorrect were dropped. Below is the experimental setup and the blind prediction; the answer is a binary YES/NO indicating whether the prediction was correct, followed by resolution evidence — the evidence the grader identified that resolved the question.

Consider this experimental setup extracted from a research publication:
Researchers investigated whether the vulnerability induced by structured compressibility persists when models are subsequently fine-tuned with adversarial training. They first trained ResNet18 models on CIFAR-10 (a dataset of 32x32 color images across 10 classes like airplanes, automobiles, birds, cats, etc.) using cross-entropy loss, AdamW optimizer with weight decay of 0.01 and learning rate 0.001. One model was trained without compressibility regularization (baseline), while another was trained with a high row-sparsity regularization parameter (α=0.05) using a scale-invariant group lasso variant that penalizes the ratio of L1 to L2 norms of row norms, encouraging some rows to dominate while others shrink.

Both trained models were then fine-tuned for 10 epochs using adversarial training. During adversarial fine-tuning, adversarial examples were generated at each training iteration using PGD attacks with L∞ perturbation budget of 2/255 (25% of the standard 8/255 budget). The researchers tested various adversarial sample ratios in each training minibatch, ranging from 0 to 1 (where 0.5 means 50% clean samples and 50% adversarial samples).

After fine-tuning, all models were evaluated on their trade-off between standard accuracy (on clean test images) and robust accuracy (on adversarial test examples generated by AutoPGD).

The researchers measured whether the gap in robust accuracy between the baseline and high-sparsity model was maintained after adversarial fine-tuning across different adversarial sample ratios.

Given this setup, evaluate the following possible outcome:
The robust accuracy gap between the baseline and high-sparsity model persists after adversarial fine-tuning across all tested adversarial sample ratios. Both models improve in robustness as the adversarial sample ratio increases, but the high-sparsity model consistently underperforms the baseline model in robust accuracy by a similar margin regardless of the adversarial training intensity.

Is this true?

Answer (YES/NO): YES